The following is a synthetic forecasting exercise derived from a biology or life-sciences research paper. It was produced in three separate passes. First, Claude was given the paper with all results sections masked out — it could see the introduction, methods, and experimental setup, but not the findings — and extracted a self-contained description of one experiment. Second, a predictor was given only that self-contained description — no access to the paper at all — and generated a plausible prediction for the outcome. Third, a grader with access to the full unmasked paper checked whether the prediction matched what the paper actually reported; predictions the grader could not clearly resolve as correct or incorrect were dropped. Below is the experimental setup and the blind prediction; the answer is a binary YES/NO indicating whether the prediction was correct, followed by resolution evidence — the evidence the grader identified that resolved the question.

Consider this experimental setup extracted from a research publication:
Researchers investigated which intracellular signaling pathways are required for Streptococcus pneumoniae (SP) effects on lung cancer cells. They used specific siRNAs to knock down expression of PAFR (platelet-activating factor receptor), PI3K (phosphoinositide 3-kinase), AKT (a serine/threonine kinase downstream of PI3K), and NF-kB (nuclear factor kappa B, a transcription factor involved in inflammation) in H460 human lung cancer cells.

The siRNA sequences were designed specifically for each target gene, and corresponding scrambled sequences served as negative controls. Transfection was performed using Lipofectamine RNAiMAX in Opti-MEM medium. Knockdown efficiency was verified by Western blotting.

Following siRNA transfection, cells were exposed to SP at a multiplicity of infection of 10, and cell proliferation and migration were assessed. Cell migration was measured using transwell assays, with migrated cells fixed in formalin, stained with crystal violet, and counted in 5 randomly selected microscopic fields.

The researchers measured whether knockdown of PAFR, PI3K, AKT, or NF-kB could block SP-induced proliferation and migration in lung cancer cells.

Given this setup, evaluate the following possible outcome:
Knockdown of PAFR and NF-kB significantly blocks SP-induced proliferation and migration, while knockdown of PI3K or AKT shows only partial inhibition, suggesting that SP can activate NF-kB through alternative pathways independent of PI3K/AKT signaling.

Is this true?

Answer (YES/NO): NO